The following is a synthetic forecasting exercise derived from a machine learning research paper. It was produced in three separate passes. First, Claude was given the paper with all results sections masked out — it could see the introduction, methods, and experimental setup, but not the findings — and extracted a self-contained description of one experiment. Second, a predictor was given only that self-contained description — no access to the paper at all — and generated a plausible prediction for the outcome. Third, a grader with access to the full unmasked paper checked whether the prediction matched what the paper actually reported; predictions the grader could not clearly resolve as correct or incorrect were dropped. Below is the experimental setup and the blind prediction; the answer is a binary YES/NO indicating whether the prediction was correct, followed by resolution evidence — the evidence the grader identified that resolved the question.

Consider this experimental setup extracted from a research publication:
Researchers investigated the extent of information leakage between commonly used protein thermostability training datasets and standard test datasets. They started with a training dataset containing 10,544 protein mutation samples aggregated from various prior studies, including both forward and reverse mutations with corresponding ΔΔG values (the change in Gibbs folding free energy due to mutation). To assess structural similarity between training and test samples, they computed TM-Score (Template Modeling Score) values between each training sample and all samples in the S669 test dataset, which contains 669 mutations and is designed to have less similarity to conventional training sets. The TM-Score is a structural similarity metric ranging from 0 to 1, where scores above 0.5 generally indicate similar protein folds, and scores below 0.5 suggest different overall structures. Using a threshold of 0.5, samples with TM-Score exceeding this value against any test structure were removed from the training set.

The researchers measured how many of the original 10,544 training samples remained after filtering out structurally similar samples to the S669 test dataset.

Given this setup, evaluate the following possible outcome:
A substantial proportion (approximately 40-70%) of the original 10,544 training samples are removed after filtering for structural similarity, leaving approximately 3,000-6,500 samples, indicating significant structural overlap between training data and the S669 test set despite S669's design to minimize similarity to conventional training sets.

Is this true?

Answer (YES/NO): NO